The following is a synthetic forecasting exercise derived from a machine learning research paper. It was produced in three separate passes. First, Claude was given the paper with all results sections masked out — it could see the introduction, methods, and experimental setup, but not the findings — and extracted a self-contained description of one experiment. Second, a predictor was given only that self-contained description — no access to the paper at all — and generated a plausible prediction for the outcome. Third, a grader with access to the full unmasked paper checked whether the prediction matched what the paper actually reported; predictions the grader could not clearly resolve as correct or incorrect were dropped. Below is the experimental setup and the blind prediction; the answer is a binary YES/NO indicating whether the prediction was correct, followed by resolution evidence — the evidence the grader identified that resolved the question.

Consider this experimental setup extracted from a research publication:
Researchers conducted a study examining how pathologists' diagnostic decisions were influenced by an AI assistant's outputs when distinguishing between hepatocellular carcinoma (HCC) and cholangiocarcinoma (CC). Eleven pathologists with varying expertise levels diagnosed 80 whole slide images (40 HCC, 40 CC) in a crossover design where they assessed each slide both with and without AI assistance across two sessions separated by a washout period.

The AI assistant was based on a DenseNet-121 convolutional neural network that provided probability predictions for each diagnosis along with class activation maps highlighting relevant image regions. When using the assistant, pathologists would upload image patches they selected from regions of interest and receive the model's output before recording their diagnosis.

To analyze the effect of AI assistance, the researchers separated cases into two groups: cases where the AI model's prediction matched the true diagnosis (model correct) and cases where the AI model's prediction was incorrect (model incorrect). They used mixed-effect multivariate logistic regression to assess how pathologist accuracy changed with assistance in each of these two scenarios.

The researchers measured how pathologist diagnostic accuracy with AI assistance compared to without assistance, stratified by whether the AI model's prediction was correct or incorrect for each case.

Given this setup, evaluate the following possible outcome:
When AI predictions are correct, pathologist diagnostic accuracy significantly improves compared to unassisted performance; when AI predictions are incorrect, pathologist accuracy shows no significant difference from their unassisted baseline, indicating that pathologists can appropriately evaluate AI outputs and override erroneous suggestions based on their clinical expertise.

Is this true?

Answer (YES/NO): NO